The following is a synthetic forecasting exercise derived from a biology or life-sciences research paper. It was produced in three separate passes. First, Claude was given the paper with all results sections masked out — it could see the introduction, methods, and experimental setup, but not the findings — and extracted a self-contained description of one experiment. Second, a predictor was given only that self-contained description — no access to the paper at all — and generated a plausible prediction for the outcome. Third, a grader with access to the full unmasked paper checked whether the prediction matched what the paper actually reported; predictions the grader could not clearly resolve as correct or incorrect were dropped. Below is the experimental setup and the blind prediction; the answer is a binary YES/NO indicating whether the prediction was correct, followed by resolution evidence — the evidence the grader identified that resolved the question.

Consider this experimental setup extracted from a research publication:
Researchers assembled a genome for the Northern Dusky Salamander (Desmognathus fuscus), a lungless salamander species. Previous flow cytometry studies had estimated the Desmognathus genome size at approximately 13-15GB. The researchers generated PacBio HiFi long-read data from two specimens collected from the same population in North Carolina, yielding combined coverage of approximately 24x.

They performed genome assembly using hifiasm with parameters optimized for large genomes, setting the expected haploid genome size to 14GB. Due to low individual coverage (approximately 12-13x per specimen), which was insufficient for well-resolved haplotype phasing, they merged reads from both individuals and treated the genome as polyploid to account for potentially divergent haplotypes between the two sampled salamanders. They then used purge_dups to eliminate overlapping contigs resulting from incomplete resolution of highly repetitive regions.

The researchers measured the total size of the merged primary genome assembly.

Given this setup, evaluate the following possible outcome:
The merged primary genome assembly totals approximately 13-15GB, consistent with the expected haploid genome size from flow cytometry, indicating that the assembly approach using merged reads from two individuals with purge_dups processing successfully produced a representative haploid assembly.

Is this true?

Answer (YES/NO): NO